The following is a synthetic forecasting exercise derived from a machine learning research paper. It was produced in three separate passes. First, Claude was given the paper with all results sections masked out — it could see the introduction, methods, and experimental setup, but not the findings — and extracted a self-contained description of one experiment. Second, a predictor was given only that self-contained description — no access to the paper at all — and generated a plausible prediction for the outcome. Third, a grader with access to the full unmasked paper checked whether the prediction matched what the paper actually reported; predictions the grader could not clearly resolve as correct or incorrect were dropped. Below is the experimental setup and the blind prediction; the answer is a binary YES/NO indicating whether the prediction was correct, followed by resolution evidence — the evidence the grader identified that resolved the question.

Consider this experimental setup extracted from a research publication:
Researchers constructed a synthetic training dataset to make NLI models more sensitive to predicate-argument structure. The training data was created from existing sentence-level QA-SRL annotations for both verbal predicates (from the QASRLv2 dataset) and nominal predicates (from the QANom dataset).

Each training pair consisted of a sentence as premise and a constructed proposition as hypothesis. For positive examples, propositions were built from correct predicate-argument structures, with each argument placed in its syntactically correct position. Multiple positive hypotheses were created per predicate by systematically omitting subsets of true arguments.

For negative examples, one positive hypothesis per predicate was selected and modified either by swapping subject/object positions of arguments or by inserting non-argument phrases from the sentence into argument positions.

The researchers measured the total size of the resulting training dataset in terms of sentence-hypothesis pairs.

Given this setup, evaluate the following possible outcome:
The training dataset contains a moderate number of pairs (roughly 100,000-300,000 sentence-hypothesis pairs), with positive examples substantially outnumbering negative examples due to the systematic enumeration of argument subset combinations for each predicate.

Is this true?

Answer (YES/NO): NO